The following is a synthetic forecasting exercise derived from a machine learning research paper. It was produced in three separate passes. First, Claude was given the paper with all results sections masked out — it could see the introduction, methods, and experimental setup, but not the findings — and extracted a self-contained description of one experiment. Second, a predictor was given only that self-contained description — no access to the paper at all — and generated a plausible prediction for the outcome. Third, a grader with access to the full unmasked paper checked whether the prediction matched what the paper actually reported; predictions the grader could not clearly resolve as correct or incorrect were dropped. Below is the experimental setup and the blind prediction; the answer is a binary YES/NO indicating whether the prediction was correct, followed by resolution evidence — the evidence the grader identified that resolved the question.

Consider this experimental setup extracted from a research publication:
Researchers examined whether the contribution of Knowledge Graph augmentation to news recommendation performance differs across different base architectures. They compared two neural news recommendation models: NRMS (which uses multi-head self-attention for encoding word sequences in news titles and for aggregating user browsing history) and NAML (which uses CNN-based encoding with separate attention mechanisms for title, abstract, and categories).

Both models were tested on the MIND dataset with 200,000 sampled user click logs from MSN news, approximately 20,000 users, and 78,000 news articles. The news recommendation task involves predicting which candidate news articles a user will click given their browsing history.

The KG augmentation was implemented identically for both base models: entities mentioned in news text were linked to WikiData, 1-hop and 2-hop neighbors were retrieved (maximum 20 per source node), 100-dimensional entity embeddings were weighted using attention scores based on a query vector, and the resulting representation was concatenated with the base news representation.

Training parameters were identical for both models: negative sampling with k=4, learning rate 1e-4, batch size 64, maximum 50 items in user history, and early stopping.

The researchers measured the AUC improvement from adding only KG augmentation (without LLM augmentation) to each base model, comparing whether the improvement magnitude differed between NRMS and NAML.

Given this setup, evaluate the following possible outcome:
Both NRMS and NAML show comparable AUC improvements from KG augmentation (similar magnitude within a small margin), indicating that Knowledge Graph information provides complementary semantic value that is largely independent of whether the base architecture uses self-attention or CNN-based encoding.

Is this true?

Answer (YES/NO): NO